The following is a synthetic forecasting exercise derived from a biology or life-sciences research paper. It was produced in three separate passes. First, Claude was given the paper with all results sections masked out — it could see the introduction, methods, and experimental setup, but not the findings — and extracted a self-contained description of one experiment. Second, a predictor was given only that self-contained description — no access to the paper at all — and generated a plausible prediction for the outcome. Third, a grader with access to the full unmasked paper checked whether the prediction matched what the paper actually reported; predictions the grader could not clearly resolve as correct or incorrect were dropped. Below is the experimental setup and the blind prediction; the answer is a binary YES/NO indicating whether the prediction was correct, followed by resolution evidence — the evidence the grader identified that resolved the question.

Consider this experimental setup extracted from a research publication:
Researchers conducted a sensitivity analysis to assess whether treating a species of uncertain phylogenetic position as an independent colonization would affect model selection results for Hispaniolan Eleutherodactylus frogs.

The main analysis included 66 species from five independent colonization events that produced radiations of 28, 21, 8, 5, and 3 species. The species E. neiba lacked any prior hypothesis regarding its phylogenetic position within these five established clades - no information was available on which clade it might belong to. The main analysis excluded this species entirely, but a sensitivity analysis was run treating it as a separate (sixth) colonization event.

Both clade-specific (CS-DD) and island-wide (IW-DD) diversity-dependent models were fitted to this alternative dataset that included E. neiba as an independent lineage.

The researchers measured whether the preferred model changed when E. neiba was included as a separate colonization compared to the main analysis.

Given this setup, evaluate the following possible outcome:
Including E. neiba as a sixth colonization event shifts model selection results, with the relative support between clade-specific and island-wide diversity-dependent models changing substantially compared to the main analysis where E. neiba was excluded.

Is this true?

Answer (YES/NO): NO